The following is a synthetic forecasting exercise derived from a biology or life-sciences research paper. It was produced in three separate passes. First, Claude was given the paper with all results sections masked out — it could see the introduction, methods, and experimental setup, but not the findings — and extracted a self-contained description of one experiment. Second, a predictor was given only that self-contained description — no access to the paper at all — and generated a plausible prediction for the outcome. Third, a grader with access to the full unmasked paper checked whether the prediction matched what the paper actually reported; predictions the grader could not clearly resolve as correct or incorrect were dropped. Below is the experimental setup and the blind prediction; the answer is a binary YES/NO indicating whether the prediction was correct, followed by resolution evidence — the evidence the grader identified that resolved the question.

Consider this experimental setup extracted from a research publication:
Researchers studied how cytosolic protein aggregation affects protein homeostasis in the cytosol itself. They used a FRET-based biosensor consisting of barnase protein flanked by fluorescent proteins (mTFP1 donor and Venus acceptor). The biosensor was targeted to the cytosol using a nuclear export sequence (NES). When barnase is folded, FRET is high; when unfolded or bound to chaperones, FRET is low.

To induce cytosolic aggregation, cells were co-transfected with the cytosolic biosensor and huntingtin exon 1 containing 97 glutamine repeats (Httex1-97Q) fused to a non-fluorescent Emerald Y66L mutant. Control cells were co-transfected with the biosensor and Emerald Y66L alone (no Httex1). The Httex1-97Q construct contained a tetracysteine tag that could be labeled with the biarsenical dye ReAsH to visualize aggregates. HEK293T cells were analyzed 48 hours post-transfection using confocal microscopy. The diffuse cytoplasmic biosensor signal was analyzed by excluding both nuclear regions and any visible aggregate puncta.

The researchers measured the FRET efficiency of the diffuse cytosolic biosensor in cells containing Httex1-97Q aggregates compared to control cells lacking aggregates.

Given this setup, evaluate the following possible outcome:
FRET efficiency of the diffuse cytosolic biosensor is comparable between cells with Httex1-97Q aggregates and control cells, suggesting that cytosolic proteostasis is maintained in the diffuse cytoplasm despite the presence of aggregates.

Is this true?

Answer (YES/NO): NO